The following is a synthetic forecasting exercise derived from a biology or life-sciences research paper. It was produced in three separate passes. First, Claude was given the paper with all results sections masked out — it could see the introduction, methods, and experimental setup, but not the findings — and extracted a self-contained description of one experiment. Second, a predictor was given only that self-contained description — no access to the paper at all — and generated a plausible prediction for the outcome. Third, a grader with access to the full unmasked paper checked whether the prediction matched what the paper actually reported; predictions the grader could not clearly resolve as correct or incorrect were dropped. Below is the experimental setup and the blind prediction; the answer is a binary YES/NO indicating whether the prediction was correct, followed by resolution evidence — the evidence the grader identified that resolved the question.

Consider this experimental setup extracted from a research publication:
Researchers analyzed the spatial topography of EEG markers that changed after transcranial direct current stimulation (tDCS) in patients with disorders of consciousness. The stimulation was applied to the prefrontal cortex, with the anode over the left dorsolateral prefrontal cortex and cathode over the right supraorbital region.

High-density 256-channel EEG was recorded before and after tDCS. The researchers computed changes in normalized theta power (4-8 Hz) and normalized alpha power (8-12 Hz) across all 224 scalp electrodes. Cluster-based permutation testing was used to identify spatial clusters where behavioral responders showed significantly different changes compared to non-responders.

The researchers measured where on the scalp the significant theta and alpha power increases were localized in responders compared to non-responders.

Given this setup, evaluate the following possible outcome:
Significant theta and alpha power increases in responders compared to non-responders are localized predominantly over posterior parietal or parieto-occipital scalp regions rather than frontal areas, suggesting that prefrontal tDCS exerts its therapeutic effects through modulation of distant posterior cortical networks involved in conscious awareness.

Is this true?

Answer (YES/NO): YES